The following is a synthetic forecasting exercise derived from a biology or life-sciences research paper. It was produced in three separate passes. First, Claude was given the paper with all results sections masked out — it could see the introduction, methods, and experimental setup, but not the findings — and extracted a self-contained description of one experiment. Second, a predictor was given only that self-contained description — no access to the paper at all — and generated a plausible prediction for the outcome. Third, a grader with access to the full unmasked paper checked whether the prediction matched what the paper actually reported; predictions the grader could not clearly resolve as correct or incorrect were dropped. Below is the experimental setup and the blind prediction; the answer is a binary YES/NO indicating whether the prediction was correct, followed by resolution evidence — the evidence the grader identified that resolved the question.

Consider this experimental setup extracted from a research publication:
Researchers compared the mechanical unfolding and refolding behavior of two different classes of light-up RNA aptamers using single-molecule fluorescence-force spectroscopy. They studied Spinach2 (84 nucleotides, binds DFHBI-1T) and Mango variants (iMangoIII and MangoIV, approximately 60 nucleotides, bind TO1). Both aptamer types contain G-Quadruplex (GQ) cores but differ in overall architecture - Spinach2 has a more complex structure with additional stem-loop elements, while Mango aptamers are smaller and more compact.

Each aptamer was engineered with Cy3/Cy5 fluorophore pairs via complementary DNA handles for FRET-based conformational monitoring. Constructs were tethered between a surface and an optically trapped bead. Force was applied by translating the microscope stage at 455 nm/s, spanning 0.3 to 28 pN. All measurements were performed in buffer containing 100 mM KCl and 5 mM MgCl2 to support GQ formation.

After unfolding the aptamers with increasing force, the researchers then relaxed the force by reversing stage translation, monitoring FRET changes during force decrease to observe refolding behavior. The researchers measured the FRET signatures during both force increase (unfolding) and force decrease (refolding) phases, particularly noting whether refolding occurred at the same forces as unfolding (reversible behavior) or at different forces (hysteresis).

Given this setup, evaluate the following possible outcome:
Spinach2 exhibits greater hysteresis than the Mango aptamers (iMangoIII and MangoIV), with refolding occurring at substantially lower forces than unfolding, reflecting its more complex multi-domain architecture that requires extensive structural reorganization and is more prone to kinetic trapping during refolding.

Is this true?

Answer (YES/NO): NO